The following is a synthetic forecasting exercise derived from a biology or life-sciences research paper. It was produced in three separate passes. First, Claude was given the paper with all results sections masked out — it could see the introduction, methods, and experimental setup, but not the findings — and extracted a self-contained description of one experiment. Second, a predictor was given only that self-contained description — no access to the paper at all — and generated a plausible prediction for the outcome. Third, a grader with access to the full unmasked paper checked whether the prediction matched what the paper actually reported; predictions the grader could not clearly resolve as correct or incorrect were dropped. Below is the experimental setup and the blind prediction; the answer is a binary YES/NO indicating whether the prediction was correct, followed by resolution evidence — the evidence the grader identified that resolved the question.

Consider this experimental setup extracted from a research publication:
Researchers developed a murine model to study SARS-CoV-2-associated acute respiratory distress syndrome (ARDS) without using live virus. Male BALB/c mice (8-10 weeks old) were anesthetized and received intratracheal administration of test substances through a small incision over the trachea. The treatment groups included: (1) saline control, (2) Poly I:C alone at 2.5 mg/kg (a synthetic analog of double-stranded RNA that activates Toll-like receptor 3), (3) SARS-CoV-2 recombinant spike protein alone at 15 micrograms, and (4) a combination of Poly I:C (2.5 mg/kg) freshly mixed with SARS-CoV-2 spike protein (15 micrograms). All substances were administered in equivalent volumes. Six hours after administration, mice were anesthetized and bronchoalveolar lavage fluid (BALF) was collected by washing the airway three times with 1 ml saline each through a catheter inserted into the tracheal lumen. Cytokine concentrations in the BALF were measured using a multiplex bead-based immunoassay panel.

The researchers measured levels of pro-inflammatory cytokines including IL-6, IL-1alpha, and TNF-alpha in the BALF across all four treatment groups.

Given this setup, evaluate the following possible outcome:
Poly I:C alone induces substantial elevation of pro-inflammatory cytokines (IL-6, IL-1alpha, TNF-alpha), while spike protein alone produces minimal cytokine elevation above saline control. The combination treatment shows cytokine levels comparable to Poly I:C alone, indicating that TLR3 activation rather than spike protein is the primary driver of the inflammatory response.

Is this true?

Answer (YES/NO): NO